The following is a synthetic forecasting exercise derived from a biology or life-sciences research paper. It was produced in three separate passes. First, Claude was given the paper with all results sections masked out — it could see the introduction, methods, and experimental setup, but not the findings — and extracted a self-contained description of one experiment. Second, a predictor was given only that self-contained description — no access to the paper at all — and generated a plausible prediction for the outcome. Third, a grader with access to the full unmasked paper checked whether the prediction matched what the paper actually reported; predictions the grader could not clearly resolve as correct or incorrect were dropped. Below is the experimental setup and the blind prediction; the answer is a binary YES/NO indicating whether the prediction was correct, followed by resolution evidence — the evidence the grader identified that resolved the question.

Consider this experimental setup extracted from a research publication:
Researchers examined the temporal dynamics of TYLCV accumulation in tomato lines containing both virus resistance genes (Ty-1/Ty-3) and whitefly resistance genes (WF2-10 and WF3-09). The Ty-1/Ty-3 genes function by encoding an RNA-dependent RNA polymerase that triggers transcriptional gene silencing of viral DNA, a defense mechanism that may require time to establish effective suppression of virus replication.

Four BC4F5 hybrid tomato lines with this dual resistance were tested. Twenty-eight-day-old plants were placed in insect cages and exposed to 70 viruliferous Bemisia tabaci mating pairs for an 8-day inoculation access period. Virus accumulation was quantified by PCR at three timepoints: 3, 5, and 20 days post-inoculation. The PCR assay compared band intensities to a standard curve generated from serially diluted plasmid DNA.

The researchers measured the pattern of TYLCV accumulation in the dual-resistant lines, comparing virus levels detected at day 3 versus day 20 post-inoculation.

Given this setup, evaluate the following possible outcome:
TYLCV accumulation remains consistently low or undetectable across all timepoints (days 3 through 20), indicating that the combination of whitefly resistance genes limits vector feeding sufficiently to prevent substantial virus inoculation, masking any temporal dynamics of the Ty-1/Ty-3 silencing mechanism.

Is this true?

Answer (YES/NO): NO